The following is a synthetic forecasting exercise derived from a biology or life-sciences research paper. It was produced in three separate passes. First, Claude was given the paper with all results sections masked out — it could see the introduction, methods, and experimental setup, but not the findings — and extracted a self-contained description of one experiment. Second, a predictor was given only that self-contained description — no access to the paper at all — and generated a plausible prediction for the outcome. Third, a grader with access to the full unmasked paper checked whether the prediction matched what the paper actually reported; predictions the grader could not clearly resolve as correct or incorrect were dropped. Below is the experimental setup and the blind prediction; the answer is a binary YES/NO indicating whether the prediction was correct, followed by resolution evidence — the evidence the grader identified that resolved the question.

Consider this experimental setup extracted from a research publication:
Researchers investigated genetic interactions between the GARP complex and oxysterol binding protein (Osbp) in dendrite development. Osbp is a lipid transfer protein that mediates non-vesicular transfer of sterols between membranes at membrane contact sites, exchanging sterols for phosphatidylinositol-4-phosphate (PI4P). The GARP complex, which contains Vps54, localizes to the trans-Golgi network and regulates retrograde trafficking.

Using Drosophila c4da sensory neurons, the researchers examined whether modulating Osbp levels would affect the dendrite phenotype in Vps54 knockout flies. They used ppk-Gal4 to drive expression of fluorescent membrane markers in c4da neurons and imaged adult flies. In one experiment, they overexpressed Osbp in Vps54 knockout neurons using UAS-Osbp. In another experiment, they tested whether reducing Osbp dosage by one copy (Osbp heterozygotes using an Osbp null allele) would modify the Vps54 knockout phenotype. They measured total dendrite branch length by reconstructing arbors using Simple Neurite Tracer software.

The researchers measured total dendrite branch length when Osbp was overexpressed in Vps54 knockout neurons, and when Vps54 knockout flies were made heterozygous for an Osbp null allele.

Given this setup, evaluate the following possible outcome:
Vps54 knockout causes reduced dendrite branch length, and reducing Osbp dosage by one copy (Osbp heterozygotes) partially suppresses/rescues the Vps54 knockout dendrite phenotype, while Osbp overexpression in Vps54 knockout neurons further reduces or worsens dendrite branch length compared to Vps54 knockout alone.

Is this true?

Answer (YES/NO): YES